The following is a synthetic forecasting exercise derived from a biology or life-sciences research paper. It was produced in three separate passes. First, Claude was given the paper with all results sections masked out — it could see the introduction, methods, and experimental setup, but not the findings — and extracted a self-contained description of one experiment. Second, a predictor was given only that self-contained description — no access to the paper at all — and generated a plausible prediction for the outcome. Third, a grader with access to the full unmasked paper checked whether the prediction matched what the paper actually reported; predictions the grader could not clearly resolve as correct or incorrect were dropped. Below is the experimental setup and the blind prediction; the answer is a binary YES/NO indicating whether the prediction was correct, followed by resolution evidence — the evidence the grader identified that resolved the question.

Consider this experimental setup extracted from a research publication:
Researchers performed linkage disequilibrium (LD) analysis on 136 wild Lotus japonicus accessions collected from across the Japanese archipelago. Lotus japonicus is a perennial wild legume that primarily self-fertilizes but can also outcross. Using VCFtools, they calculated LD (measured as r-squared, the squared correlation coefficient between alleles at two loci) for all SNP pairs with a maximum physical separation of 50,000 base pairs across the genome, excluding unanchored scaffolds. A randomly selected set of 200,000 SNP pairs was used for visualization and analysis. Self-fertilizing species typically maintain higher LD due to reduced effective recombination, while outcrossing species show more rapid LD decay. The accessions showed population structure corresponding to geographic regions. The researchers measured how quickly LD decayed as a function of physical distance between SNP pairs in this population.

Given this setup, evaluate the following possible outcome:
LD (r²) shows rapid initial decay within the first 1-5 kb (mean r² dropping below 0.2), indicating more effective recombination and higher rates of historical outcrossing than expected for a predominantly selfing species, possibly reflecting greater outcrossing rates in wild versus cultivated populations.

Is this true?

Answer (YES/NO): NO